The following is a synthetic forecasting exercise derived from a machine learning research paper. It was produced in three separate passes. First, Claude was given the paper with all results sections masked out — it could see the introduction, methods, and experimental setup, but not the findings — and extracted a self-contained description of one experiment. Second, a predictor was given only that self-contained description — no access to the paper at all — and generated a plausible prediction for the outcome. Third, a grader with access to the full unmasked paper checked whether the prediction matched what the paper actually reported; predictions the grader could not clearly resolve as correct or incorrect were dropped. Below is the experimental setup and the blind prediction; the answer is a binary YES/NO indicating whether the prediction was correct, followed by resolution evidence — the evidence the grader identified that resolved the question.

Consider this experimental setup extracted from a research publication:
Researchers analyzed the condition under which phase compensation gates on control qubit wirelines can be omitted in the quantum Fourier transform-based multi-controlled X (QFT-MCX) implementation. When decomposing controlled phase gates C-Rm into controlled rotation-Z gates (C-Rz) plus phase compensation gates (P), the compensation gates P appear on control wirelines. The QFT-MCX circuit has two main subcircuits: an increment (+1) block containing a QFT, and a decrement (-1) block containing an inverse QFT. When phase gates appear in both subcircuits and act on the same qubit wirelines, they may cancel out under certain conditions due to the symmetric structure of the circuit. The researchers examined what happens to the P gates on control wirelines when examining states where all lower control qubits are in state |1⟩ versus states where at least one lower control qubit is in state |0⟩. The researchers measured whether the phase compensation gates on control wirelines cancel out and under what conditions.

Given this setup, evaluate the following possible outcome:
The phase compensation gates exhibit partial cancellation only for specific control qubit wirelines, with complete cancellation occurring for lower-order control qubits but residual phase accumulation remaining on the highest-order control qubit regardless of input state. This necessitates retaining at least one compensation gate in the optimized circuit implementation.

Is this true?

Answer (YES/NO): NO